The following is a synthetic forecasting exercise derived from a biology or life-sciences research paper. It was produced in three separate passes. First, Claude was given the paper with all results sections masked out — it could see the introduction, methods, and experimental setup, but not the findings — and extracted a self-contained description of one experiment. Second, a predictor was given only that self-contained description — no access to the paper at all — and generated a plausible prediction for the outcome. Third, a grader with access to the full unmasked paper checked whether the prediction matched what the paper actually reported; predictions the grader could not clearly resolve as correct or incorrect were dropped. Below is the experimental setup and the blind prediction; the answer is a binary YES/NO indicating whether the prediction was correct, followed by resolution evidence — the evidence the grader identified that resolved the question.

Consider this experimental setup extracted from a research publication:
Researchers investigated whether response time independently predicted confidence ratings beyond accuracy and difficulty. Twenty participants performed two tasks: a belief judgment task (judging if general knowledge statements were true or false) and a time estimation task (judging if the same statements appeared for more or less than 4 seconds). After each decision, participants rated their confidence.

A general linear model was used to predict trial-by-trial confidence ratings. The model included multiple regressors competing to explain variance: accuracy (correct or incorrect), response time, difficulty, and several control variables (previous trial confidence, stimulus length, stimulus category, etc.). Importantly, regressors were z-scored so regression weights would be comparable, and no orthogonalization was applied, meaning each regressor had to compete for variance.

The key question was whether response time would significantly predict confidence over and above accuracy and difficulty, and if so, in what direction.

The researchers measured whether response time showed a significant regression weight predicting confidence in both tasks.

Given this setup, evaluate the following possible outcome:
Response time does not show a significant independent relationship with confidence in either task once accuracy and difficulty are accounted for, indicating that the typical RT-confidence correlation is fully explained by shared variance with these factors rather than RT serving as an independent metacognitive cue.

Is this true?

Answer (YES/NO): NO